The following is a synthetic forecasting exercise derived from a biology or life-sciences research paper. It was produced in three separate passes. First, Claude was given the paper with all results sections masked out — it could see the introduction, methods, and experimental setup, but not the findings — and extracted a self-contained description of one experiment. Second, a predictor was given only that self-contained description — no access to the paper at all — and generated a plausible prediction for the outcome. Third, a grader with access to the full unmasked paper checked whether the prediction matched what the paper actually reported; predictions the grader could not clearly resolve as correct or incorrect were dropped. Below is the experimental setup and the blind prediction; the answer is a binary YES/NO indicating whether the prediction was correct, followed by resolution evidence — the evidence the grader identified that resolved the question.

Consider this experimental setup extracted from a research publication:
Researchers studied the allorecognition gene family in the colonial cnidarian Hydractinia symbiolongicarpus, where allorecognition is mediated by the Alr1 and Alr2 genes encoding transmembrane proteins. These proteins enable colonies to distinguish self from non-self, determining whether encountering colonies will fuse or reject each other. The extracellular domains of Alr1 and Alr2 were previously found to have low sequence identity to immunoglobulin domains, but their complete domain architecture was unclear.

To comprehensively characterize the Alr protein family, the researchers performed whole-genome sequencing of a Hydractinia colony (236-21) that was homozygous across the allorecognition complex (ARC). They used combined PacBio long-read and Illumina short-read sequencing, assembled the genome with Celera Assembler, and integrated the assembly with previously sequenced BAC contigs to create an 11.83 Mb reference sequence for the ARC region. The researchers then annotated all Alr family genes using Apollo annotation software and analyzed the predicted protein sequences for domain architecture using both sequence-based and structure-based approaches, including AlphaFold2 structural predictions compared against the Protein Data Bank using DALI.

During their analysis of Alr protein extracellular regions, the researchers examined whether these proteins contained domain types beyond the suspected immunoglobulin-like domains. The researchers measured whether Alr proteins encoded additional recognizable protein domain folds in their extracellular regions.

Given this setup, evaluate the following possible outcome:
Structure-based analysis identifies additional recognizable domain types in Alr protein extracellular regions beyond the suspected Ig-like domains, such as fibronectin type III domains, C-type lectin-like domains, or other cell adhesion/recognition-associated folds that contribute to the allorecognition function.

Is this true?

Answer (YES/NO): YES